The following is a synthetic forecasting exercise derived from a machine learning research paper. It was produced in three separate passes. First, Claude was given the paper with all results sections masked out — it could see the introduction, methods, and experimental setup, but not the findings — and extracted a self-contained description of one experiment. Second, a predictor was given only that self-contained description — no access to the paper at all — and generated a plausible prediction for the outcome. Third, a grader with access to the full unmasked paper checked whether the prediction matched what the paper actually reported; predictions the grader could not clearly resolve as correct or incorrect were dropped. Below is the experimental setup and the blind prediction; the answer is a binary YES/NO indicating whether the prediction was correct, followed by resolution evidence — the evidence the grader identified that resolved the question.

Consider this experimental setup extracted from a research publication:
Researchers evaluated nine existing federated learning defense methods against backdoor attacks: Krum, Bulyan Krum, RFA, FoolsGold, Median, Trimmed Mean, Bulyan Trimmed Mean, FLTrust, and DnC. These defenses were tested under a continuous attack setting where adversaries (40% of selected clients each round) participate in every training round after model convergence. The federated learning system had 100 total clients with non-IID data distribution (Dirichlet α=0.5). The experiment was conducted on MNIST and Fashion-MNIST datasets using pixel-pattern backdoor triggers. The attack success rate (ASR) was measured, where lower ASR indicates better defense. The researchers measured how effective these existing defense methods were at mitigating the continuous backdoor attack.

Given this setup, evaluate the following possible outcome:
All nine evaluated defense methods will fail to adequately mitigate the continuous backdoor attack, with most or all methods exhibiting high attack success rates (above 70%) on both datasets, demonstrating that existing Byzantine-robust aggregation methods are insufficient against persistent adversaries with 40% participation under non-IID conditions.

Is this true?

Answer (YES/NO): YES